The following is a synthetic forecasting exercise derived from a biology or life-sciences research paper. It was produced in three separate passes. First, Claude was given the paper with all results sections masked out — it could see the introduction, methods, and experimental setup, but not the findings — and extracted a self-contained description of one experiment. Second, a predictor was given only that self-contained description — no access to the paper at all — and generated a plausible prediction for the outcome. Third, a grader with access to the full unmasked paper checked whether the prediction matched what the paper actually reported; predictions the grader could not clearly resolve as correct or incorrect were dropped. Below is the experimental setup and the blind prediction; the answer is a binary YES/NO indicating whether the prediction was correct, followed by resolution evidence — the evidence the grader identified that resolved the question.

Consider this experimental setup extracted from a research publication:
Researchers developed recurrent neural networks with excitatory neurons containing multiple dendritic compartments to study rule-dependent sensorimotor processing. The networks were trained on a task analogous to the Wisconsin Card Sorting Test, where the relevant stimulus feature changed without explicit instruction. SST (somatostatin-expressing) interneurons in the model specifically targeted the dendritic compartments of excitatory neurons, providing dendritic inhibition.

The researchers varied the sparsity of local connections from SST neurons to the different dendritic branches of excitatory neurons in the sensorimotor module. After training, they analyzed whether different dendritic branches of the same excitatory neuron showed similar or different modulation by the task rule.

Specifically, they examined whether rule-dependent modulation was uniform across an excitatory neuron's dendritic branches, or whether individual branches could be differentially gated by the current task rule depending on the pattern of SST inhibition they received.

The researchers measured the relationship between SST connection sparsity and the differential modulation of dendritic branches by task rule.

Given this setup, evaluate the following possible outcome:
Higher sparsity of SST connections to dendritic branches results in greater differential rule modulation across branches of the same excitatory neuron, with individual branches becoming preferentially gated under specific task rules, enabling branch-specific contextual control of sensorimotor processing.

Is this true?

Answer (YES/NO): YES